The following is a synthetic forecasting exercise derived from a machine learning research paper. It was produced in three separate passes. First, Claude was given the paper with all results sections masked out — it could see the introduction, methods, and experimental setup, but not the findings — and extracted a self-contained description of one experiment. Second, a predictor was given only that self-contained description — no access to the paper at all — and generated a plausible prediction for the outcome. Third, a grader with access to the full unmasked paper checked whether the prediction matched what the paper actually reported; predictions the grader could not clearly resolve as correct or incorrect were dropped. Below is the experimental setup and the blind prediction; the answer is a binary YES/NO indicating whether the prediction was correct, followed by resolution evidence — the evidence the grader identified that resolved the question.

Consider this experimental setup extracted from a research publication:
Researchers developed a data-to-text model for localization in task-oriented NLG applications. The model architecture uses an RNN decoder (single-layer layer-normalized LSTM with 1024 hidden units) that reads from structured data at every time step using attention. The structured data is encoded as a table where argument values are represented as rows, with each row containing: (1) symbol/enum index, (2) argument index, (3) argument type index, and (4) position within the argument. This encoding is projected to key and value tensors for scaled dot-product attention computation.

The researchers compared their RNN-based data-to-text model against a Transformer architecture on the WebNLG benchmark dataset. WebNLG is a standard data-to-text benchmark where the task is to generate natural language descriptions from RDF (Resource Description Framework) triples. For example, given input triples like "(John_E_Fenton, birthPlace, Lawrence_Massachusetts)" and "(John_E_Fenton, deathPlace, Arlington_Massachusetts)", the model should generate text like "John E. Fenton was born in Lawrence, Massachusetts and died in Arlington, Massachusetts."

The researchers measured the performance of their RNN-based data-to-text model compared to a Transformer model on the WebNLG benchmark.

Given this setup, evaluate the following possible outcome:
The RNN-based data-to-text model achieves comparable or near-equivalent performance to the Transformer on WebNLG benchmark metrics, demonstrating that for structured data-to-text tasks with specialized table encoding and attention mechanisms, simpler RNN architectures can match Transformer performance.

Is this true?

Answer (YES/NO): NO